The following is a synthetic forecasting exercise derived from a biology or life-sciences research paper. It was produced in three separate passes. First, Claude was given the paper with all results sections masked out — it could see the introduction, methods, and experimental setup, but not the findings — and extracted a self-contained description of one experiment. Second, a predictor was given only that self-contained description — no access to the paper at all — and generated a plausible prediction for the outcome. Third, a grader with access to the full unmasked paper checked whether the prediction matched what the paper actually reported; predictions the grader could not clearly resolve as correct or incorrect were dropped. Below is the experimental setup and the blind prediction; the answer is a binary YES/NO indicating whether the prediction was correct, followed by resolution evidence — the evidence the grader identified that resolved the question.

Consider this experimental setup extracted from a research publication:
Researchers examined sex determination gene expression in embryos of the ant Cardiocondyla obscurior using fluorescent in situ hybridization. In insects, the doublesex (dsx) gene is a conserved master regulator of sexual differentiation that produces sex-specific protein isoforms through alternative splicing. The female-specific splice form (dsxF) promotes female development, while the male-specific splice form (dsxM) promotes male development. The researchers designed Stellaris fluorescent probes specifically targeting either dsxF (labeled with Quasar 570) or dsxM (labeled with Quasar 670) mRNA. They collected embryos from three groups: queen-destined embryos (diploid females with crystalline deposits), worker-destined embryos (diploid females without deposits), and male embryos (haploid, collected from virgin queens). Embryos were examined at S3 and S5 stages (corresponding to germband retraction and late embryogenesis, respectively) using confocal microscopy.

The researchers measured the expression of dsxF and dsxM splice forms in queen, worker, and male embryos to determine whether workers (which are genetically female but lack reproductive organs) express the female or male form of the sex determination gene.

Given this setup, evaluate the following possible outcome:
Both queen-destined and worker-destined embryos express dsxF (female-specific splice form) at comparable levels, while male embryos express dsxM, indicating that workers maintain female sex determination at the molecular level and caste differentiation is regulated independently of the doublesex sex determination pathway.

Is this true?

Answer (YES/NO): NO